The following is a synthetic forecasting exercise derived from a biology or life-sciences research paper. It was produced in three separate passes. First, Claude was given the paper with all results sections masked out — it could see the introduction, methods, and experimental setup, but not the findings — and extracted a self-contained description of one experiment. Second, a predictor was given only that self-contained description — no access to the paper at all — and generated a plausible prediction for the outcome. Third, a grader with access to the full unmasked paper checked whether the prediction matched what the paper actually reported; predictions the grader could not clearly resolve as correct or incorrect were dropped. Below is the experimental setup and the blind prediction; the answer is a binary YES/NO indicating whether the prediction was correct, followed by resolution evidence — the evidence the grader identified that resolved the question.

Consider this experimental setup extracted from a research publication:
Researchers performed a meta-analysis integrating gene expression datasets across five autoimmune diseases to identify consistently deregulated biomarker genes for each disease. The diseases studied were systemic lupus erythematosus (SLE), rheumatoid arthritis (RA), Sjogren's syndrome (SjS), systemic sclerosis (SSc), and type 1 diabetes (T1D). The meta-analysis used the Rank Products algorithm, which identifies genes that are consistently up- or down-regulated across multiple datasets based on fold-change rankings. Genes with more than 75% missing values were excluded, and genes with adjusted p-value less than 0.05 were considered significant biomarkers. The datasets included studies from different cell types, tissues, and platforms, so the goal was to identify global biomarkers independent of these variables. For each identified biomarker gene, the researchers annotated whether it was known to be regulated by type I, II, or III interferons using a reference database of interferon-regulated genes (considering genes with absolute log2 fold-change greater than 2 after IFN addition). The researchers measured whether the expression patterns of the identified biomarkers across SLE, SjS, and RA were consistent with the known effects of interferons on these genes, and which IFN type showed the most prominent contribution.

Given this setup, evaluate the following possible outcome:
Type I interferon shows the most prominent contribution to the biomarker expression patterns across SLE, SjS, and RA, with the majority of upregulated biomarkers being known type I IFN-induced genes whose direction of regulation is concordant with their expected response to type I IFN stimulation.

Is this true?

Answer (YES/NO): NO